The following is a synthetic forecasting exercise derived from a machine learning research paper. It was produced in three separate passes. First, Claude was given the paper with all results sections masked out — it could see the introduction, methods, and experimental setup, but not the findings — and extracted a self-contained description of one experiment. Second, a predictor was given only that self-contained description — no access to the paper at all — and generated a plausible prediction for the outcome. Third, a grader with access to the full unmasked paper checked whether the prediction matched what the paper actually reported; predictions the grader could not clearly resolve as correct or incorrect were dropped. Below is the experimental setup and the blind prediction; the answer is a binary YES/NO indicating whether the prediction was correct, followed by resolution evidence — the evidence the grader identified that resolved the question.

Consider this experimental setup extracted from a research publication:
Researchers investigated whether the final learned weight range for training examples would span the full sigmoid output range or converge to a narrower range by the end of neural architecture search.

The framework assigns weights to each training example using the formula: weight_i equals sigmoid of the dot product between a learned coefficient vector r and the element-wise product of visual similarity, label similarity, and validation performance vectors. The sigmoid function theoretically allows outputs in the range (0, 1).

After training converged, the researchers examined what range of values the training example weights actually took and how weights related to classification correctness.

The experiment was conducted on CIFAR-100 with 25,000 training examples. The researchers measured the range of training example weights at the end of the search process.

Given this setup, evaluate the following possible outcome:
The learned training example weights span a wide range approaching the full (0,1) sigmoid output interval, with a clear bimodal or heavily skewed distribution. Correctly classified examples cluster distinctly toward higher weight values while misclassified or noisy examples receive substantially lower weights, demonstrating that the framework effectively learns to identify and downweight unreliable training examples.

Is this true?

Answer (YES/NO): NO